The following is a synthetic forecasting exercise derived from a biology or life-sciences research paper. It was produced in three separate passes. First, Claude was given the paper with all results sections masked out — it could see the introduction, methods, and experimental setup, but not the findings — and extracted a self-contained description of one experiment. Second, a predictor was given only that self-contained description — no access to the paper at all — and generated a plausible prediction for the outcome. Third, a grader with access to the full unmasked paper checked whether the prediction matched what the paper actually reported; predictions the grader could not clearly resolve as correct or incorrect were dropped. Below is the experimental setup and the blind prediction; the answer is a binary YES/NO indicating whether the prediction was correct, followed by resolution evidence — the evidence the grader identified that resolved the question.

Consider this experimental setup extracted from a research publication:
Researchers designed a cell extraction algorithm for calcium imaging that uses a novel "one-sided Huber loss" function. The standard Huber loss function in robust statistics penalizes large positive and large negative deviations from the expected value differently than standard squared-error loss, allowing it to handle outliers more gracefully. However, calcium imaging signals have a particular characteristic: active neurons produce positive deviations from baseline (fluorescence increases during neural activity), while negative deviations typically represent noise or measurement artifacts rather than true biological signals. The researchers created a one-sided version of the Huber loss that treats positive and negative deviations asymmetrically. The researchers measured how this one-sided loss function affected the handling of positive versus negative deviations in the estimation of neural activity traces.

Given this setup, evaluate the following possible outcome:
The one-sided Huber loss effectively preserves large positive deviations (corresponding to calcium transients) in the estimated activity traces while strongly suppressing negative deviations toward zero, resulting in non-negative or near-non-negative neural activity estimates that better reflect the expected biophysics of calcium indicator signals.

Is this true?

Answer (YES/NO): NO